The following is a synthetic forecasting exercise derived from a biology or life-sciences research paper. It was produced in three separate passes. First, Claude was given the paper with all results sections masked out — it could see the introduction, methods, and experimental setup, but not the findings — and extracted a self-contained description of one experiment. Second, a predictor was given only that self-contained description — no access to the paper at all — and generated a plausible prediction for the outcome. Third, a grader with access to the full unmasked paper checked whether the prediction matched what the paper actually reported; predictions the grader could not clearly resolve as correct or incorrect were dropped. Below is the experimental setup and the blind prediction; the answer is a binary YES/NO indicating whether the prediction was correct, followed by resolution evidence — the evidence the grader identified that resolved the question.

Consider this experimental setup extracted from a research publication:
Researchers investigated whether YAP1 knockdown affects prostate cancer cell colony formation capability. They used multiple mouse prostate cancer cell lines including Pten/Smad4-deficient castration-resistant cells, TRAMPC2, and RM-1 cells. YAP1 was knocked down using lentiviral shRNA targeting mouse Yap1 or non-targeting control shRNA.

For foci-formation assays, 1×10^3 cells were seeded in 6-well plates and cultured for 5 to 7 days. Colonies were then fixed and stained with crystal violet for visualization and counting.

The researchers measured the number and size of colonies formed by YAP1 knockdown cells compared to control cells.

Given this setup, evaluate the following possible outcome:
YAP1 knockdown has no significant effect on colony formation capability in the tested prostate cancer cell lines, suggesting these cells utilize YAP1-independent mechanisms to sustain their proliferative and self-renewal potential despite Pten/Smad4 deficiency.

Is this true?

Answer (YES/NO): YES